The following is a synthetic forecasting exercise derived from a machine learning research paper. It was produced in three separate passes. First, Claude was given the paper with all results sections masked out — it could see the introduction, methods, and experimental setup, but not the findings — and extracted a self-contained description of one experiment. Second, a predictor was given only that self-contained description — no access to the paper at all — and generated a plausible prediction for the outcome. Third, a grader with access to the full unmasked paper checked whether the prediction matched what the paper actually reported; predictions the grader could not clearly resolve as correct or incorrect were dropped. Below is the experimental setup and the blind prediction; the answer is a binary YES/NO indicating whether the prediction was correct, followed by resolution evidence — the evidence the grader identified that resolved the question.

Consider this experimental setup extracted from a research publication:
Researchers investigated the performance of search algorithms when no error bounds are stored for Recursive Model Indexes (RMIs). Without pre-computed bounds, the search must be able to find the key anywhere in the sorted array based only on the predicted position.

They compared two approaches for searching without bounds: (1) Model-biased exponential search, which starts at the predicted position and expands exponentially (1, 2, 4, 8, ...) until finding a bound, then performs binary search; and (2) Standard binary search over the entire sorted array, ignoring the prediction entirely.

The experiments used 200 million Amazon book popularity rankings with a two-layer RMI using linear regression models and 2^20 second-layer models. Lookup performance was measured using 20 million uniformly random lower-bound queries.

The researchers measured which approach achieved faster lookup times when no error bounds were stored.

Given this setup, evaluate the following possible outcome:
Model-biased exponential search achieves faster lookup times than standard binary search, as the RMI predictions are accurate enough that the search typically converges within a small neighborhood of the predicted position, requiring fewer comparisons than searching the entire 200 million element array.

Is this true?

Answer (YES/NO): YES